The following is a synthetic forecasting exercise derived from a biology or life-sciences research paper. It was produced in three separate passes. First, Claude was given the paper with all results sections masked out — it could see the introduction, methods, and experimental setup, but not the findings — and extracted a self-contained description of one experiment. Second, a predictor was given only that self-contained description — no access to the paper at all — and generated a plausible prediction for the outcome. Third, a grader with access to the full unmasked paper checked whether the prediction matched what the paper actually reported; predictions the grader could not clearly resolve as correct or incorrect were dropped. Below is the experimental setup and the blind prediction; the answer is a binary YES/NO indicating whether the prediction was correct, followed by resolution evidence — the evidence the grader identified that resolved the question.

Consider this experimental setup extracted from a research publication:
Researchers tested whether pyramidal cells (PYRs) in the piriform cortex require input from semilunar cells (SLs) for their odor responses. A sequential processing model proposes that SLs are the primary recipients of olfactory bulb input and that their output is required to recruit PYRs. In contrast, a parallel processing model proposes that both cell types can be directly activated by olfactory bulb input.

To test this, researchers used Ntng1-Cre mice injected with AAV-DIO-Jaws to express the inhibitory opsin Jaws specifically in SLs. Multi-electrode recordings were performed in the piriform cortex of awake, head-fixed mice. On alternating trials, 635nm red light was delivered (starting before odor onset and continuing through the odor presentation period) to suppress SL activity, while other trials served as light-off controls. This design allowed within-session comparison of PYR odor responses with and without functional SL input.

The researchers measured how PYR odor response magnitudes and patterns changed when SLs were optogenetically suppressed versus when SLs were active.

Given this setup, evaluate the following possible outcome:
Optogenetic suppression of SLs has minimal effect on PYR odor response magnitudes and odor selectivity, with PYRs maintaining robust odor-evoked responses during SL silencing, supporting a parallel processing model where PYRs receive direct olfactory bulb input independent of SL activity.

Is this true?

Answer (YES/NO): YES